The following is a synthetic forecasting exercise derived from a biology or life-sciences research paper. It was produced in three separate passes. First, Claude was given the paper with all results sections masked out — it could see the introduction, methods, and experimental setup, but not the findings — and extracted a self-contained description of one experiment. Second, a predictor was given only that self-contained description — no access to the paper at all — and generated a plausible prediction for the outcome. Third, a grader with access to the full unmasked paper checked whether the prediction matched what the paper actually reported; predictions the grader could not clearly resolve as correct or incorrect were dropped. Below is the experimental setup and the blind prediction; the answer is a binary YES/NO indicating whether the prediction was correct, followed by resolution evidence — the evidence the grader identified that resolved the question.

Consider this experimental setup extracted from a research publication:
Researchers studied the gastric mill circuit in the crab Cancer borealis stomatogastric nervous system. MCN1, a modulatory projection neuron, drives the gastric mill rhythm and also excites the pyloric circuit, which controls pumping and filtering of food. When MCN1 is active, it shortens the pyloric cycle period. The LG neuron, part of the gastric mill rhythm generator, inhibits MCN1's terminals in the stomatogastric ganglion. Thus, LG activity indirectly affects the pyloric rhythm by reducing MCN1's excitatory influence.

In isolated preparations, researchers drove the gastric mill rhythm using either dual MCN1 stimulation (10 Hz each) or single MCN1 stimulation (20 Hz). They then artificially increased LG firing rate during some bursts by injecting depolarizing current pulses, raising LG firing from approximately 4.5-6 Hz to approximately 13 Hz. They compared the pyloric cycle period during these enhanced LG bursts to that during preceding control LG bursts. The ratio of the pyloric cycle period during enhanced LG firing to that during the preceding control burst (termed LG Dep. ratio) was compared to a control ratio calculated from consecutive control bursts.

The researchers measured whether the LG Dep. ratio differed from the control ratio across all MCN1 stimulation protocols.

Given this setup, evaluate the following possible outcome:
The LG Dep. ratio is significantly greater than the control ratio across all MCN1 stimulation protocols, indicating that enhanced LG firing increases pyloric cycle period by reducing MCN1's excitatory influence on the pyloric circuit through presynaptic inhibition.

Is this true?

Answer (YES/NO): YES